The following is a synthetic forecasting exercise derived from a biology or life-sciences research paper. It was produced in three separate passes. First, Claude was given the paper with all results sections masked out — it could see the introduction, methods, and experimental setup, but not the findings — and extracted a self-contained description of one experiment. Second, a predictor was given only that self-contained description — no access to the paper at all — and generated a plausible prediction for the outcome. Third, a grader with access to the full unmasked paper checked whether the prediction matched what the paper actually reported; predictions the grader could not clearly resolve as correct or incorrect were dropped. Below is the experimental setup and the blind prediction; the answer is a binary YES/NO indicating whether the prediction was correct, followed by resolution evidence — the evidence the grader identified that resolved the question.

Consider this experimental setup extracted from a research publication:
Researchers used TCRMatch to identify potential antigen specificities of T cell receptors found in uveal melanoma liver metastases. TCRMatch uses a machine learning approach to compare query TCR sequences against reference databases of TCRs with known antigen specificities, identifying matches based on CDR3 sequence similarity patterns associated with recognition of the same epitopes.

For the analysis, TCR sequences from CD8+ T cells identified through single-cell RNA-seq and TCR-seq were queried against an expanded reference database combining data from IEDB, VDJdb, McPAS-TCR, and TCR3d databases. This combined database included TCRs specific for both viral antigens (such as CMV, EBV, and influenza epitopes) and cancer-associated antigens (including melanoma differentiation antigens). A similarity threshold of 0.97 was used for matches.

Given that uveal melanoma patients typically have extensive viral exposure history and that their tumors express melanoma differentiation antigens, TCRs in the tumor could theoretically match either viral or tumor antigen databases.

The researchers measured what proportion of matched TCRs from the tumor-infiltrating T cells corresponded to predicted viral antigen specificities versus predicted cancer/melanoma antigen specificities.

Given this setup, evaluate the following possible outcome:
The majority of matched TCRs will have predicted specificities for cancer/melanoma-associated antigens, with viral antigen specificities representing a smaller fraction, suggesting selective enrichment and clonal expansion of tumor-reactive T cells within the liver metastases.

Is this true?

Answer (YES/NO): NO